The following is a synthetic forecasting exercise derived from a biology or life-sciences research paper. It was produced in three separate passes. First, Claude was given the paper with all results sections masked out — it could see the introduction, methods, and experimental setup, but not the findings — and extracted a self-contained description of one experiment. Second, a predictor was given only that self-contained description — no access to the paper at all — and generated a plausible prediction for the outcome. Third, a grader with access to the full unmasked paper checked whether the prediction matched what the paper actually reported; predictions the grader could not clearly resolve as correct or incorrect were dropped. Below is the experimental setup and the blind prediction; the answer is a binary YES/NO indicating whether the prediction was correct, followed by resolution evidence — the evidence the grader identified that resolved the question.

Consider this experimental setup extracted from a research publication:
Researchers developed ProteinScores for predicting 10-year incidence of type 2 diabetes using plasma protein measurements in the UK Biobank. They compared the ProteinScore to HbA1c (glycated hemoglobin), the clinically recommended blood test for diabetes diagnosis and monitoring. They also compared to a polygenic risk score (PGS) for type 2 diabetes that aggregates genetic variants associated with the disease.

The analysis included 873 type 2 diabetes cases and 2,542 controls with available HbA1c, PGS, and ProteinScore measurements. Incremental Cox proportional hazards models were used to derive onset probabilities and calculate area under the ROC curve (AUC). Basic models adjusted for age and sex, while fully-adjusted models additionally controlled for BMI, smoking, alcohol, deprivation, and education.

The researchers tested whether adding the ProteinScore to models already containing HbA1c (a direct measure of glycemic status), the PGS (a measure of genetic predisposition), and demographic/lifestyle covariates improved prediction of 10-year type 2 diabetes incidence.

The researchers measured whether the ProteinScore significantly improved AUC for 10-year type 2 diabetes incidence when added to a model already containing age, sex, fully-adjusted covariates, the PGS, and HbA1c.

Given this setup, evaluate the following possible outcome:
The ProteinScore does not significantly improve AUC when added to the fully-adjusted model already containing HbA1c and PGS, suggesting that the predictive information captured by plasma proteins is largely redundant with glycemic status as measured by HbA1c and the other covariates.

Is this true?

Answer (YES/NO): NO